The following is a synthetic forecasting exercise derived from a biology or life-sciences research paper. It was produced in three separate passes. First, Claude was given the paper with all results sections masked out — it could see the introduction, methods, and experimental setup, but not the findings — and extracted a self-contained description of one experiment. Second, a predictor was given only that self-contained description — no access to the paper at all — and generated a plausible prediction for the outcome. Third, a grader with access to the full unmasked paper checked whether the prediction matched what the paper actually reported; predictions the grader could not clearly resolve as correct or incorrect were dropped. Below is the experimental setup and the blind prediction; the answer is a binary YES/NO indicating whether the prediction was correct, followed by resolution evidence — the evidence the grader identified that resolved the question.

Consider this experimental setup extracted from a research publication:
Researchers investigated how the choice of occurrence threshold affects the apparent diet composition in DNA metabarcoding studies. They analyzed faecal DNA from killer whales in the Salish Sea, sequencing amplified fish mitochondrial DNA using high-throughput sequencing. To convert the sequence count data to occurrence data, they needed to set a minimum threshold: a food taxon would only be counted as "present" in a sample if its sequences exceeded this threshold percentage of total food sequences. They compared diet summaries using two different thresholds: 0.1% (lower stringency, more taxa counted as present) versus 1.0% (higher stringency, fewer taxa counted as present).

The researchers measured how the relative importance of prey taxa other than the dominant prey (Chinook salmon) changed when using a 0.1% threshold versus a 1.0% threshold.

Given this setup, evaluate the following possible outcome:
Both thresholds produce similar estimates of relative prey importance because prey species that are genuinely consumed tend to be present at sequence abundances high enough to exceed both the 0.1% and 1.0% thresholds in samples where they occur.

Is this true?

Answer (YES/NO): NO